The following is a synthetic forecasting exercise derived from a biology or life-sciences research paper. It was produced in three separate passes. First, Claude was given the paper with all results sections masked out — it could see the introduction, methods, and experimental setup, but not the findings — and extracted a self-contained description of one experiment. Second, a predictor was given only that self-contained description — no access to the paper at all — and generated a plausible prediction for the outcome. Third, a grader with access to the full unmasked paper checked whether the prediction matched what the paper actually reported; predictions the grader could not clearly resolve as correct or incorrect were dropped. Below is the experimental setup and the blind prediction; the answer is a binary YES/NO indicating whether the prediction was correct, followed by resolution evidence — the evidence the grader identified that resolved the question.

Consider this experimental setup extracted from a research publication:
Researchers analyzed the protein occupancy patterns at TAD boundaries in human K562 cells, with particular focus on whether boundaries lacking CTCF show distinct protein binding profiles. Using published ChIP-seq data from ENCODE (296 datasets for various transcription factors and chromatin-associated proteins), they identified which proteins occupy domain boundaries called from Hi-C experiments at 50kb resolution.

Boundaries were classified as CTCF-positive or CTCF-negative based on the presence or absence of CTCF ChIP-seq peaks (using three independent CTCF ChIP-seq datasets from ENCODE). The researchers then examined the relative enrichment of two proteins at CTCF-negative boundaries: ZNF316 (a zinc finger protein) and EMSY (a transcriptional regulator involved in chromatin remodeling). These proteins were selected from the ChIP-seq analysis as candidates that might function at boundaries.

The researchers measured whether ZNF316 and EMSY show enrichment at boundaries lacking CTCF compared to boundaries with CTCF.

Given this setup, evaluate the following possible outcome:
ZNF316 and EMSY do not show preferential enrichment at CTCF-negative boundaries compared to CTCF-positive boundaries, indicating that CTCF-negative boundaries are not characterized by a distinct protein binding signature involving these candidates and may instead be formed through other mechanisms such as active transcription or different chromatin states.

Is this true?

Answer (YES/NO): NO